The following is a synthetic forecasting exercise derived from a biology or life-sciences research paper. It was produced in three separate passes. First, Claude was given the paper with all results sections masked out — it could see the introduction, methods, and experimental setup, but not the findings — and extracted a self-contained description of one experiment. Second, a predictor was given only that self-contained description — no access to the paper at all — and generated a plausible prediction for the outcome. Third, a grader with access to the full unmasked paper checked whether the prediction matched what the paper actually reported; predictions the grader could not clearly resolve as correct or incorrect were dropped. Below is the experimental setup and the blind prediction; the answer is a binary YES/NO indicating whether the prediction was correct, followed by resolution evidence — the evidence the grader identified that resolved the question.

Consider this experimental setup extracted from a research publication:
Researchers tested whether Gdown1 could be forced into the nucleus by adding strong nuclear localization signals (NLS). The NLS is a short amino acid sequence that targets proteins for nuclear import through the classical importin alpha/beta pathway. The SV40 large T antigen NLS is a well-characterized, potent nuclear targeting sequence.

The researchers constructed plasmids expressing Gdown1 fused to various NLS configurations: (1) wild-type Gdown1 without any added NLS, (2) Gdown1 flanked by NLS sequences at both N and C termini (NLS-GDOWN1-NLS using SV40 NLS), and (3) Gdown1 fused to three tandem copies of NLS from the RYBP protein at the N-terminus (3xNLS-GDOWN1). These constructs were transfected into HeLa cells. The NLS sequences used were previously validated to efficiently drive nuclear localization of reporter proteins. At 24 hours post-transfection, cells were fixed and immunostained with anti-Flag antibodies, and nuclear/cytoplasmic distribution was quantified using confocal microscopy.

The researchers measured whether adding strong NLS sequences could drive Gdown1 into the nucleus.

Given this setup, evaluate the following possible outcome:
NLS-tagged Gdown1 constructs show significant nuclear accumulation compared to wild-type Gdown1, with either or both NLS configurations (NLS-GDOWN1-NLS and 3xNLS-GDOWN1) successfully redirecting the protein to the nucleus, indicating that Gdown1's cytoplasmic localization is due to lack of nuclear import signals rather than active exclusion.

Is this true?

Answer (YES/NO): NO